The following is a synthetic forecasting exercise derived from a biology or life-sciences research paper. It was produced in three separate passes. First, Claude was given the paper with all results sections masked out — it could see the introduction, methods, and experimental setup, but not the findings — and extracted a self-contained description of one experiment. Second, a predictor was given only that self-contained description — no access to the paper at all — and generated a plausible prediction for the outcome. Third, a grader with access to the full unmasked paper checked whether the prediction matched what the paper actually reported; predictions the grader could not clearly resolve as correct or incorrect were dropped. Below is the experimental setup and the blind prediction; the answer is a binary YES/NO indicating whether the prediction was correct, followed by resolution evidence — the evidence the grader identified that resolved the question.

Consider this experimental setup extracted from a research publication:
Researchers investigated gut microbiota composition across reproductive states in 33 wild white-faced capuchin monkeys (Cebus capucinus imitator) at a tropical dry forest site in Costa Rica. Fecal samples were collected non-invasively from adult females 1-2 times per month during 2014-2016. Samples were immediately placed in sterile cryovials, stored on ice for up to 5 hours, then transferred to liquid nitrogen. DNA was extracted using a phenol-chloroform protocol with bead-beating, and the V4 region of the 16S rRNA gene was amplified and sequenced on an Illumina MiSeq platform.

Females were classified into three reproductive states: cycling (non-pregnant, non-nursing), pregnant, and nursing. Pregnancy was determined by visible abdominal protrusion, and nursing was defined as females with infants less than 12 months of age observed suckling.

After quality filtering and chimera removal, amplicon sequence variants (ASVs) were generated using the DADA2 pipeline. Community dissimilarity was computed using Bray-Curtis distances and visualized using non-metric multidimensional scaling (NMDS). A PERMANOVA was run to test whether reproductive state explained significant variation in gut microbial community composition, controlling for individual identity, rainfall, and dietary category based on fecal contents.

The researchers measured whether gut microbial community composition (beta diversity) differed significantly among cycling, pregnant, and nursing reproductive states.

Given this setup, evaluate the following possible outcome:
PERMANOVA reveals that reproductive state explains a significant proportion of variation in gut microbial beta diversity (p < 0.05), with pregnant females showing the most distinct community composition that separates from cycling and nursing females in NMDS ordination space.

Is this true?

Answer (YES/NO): NO